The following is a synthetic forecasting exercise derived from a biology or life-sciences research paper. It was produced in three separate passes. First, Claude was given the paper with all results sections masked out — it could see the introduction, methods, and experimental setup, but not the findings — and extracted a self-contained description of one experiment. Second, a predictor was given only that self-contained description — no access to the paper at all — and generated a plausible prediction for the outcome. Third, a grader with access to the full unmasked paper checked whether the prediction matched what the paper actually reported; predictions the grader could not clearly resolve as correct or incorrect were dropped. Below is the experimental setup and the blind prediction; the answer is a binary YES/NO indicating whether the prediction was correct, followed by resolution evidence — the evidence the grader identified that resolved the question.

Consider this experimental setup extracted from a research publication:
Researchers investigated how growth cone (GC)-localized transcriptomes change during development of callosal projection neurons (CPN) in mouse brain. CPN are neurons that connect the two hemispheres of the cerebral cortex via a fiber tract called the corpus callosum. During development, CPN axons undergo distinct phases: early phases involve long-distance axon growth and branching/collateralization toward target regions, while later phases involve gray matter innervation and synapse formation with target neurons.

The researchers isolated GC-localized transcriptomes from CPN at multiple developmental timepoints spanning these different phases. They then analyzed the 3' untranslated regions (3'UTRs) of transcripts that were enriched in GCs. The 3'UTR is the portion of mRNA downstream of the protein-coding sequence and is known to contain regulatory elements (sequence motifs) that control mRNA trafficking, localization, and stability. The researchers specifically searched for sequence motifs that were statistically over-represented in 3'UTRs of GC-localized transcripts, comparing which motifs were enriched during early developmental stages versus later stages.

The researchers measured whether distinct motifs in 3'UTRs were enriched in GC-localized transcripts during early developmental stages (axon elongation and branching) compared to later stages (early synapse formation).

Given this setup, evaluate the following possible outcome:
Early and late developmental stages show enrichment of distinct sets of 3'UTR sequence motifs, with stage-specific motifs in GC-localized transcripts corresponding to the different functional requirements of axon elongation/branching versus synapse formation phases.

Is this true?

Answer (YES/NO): YES